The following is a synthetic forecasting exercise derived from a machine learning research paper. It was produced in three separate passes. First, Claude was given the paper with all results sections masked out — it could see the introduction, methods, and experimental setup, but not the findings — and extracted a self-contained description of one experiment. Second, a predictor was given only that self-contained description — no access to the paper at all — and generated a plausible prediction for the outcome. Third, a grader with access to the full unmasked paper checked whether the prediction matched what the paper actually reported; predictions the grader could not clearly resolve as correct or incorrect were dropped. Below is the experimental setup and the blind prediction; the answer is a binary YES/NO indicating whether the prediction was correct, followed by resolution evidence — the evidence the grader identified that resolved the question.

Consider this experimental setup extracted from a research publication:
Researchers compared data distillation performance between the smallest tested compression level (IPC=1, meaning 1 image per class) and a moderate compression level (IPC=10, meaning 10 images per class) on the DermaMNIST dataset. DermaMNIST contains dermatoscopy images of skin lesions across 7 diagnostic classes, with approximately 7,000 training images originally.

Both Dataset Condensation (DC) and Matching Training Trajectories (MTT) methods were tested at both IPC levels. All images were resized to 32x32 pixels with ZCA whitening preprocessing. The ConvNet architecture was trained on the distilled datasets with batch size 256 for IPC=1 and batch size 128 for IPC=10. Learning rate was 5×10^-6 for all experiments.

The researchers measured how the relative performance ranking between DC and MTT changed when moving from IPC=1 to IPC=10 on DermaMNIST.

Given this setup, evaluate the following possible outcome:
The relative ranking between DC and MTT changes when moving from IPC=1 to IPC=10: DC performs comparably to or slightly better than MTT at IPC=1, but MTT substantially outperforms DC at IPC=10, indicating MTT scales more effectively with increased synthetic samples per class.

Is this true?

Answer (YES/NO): YES